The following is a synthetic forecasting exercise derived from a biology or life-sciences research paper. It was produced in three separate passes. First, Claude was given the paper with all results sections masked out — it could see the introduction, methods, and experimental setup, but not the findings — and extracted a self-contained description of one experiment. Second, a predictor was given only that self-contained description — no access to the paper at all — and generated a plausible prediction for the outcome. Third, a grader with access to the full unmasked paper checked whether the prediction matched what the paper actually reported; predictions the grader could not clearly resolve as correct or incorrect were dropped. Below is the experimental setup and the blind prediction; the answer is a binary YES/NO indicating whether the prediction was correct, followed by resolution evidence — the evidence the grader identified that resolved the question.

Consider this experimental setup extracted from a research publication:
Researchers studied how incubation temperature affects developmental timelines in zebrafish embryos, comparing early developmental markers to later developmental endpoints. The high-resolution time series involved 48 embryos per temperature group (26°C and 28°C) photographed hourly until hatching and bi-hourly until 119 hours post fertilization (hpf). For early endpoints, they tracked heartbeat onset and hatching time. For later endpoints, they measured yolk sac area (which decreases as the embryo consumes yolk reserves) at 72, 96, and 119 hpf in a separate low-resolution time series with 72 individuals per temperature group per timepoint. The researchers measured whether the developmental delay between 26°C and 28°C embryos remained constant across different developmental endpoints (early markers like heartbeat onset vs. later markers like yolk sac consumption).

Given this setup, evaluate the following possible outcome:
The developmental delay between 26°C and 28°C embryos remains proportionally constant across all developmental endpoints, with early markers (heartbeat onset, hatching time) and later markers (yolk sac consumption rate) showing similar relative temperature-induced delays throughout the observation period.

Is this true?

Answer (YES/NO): NO